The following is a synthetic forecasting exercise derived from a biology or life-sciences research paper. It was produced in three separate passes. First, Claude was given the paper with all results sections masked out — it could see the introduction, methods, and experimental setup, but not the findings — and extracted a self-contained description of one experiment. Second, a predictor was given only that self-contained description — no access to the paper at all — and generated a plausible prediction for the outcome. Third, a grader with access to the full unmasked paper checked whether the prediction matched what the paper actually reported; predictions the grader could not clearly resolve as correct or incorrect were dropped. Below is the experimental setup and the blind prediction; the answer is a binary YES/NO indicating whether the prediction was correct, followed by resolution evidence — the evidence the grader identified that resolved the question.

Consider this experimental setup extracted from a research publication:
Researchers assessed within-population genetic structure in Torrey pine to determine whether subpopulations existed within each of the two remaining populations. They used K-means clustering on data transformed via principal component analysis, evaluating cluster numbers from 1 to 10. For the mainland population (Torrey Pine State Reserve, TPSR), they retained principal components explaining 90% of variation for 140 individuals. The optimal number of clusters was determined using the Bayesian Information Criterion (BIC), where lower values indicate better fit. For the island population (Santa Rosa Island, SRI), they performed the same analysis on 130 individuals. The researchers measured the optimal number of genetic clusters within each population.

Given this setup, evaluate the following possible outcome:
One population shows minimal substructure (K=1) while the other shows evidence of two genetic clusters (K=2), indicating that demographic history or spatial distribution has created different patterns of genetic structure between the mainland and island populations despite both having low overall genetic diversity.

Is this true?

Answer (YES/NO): NO